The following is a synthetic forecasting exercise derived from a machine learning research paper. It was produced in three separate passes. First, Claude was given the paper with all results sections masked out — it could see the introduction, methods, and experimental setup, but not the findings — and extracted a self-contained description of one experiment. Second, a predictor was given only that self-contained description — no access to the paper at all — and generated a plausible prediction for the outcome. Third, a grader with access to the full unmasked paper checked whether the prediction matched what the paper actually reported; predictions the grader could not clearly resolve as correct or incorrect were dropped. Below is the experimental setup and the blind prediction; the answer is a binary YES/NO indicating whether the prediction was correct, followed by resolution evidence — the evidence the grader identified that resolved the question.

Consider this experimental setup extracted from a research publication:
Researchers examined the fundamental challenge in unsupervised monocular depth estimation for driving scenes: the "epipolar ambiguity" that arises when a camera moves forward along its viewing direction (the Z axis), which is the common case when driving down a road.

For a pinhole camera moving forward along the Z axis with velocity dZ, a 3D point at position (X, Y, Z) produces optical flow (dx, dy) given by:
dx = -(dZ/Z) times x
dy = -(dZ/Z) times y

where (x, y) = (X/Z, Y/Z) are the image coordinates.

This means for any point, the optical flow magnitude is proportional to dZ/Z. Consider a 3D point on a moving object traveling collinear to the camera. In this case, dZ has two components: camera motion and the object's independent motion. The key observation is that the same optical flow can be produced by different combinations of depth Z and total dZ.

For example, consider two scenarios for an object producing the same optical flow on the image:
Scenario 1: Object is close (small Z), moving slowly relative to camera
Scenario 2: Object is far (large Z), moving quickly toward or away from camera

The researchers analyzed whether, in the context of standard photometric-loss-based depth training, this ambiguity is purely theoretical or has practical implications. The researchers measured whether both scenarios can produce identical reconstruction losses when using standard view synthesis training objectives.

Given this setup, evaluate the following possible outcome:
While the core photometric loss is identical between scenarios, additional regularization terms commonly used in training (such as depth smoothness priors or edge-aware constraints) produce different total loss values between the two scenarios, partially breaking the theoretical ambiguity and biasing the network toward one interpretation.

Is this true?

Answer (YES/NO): NO